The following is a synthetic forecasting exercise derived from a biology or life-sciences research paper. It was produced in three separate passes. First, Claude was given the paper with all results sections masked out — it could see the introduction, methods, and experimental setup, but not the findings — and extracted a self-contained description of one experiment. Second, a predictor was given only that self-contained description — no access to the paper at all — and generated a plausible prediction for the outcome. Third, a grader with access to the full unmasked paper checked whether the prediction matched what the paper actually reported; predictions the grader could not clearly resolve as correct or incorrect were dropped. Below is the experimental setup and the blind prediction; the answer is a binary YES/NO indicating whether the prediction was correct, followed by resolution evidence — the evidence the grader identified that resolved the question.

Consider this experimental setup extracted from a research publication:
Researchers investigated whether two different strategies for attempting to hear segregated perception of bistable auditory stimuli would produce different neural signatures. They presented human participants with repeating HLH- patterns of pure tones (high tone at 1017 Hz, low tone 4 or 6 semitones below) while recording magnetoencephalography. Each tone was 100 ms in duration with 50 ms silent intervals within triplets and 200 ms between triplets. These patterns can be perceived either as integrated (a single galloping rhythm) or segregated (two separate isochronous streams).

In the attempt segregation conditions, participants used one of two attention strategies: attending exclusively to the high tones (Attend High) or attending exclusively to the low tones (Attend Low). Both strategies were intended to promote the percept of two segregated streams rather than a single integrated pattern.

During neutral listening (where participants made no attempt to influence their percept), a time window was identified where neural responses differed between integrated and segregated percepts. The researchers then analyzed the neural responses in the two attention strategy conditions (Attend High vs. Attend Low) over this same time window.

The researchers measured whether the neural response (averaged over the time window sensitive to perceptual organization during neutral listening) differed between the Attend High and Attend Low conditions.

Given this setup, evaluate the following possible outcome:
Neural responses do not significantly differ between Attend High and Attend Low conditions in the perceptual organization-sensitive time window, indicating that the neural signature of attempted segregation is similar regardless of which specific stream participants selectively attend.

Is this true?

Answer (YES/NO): YES